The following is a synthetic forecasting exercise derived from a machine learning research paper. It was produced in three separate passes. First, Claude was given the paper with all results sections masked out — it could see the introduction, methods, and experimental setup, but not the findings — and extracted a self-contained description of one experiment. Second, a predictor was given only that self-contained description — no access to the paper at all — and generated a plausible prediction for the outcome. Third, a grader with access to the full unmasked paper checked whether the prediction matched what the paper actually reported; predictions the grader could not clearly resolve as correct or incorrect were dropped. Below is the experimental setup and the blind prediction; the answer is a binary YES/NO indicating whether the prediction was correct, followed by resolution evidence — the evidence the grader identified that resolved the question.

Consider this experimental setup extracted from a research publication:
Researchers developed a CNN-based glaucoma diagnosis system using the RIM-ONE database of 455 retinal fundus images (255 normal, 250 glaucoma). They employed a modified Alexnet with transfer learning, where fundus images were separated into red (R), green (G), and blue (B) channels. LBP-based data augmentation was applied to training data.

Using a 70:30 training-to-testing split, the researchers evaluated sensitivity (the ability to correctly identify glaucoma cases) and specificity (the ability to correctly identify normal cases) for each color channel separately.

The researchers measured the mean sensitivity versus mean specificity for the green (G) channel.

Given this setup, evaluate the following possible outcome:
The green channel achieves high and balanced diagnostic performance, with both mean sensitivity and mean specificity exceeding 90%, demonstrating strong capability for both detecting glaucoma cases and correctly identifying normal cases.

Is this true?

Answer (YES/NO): NO